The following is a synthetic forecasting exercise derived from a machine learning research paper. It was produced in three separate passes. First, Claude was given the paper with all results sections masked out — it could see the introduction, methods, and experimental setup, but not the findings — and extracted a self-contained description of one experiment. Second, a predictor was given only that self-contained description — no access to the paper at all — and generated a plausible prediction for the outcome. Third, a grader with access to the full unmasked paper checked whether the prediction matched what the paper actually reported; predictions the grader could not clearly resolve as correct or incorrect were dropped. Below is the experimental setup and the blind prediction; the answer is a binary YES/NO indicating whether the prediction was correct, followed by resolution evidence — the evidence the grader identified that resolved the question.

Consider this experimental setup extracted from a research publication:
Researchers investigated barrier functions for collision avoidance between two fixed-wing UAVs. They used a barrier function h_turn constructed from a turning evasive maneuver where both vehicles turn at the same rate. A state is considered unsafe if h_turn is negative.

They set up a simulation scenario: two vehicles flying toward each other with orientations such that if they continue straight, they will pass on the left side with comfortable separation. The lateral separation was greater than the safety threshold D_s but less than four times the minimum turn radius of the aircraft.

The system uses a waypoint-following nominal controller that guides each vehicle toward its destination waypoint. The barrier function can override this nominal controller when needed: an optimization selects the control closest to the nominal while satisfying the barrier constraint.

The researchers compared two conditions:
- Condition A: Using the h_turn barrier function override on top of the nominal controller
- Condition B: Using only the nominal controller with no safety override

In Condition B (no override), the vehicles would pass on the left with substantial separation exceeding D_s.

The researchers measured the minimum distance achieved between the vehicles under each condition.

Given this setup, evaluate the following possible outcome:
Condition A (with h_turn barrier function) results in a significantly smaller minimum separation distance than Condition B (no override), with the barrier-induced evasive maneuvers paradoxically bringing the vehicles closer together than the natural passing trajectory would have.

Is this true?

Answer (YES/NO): YES